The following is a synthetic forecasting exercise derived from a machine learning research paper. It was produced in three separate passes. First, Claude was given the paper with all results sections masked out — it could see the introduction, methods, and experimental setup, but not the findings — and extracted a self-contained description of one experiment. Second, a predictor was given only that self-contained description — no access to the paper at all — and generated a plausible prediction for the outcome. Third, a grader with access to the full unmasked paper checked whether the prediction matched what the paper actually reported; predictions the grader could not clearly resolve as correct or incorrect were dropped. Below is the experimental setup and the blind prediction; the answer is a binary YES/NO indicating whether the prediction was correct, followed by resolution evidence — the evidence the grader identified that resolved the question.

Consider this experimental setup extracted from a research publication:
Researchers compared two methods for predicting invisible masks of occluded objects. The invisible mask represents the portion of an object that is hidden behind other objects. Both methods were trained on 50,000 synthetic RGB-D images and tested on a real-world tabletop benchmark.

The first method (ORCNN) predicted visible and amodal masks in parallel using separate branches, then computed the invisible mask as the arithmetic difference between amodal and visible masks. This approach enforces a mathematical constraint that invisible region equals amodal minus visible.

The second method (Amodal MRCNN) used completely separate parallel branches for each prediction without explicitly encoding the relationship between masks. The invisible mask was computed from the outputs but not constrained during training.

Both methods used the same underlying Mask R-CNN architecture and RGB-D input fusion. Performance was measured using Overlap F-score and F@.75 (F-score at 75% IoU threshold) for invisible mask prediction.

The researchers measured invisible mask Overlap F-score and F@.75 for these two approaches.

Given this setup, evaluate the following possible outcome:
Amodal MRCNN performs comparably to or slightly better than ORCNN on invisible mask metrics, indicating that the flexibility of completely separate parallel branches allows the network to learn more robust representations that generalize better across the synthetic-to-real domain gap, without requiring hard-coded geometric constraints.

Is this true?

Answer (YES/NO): NO